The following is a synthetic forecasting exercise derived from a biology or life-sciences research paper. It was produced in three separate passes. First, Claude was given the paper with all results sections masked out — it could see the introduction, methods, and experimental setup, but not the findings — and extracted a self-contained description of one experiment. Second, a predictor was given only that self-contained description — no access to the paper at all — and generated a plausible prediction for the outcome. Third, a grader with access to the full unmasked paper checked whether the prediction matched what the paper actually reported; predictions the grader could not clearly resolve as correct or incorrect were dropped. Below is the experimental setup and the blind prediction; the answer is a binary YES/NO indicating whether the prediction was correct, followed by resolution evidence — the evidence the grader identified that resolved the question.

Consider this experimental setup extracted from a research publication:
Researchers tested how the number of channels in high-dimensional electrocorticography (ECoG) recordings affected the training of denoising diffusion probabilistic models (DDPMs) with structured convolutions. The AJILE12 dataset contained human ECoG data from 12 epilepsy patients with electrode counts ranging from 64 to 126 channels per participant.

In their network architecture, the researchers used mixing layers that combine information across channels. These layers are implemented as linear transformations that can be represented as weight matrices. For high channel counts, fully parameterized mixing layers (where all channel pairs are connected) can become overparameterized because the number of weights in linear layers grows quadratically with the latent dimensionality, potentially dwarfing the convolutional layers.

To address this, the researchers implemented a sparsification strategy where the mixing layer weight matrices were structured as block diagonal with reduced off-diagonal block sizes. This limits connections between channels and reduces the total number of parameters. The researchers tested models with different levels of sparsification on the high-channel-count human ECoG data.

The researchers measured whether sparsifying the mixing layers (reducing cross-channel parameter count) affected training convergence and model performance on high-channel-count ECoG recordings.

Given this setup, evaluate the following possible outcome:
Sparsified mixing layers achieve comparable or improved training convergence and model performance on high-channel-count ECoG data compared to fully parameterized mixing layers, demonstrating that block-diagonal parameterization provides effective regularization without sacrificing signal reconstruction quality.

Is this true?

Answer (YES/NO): YES